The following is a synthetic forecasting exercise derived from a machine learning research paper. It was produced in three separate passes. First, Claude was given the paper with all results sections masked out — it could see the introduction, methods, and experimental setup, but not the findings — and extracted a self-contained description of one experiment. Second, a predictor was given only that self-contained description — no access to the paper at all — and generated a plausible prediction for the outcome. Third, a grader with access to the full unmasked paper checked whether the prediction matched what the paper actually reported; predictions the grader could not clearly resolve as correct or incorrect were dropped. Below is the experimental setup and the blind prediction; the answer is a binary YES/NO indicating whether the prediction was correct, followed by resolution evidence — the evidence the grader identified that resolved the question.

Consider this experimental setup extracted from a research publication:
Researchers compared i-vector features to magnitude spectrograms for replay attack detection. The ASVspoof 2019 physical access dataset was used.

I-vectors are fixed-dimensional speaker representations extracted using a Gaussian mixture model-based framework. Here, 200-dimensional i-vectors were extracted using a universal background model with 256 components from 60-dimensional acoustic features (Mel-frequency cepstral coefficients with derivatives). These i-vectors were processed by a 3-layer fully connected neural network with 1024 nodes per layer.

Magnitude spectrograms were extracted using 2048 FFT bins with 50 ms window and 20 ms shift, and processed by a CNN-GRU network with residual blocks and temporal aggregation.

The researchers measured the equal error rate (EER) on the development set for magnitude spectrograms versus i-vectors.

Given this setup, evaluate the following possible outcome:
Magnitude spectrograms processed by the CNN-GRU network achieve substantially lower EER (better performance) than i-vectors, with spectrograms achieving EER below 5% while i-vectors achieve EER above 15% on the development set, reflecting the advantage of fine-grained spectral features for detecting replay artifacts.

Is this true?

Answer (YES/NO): NO